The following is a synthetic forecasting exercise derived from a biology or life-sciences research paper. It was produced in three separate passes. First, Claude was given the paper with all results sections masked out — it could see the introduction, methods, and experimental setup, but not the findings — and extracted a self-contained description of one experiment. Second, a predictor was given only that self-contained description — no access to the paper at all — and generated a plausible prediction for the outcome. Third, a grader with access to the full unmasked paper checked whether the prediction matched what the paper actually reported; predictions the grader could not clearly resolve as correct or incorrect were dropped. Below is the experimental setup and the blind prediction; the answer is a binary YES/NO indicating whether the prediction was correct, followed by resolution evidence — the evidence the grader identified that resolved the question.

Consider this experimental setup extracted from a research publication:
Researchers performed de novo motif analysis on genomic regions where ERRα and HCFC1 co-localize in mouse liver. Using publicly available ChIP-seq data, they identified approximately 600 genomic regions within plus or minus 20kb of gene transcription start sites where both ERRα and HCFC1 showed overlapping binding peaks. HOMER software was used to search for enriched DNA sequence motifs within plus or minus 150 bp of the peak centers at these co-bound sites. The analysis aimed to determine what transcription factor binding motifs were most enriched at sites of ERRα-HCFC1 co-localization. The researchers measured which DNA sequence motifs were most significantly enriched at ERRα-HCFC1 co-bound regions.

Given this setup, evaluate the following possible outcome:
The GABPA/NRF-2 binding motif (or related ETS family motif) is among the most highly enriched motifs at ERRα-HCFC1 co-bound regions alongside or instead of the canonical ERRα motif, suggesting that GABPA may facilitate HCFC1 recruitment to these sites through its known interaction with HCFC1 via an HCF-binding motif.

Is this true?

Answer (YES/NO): NO